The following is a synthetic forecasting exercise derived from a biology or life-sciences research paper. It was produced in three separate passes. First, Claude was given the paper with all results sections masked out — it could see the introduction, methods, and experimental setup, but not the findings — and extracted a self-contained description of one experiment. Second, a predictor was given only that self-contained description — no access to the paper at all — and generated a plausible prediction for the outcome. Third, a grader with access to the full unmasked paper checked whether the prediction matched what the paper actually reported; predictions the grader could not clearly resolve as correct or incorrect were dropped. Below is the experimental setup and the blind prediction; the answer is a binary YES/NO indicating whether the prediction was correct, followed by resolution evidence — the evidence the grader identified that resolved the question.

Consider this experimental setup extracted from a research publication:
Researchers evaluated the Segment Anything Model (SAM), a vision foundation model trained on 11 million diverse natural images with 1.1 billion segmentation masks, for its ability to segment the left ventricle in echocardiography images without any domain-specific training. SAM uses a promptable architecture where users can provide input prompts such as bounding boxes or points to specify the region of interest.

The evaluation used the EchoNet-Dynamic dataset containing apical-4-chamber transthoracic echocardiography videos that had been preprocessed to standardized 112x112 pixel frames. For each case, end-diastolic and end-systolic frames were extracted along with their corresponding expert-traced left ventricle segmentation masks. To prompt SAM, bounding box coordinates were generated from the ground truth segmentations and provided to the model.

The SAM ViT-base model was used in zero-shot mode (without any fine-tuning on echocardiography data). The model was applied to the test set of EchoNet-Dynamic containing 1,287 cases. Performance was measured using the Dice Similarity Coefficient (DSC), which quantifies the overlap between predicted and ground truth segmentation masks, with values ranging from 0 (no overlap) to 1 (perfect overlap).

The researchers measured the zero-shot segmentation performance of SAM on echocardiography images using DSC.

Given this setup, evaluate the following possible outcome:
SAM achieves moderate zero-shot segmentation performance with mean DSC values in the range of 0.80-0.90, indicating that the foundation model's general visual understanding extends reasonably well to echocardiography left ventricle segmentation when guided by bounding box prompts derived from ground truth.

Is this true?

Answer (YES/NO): YES